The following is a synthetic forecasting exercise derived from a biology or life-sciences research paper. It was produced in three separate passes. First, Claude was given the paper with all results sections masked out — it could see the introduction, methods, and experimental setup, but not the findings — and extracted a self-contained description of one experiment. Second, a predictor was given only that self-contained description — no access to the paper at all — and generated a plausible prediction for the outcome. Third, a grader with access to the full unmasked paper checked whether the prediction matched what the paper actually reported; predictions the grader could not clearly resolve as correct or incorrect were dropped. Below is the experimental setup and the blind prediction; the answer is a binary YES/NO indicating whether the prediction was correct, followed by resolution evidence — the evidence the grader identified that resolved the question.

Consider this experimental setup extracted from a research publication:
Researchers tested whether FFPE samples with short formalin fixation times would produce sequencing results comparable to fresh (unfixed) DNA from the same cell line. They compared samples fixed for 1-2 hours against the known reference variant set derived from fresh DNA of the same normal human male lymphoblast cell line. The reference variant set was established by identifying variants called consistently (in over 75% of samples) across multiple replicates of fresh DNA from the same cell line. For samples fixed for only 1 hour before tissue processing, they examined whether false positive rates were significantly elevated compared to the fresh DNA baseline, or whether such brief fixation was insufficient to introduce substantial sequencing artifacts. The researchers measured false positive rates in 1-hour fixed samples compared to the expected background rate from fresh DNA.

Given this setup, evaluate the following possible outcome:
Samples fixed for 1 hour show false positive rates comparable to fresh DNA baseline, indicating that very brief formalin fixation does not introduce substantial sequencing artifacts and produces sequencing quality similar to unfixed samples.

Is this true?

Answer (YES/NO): YES